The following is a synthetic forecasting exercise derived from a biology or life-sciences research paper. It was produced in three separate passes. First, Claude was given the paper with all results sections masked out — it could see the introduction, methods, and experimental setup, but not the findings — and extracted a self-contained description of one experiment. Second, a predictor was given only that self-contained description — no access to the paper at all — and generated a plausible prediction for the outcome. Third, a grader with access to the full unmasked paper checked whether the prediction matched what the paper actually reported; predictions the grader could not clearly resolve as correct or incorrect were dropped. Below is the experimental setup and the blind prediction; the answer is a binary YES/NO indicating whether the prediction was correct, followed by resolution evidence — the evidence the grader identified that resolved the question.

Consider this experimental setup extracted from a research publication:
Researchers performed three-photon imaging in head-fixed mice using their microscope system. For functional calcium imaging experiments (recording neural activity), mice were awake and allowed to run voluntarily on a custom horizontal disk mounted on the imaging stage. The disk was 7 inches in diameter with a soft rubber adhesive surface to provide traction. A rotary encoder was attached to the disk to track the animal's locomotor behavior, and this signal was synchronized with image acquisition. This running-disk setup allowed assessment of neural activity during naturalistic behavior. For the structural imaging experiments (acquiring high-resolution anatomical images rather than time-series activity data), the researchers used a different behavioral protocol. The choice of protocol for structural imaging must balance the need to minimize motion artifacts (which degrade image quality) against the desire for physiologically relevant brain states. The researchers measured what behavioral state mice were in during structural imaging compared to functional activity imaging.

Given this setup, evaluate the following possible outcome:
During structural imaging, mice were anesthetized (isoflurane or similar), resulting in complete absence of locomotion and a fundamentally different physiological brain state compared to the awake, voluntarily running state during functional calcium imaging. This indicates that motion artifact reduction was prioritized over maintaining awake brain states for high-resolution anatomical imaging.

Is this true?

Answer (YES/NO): YES